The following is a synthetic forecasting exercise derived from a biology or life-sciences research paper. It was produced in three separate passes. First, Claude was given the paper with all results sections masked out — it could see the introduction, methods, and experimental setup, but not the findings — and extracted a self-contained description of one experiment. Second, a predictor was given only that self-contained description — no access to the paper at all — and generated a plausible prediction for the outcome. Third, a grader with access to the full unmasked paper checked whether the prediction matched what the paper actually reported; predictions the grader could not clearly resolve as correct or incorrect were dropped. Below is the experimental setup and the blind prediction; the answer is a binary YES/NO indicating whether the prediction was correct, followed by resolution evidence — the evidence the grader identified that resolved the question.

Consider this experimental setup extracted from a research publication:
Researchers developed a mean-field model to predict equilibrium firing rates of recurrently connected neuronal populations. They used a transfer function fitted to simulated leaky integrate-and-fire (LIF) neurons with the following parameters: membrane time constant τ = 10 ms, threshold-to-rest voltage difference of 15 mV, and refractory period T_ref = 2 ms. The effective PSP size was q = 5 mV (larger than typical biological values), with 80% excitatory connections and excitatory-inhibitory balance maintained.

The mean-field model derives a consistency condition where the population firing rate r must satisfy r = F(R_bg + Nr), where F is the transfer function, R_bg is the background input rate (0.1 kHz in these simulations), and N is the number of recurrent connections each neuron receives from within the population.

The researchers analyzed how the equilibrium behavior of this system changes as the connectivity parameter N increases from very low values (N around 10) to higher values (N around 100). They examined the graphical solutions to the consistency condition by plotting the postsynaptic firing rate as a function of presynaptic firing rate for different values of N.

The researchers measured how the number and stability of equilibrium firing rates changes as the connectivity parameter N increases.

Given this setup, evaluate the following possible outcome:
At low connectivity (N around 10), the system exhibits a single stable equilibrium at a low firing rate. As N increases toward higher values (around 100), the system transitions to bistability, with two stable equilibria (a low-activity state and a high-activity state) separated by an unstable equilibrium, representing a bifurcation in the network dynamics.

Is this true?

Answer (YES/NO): YES